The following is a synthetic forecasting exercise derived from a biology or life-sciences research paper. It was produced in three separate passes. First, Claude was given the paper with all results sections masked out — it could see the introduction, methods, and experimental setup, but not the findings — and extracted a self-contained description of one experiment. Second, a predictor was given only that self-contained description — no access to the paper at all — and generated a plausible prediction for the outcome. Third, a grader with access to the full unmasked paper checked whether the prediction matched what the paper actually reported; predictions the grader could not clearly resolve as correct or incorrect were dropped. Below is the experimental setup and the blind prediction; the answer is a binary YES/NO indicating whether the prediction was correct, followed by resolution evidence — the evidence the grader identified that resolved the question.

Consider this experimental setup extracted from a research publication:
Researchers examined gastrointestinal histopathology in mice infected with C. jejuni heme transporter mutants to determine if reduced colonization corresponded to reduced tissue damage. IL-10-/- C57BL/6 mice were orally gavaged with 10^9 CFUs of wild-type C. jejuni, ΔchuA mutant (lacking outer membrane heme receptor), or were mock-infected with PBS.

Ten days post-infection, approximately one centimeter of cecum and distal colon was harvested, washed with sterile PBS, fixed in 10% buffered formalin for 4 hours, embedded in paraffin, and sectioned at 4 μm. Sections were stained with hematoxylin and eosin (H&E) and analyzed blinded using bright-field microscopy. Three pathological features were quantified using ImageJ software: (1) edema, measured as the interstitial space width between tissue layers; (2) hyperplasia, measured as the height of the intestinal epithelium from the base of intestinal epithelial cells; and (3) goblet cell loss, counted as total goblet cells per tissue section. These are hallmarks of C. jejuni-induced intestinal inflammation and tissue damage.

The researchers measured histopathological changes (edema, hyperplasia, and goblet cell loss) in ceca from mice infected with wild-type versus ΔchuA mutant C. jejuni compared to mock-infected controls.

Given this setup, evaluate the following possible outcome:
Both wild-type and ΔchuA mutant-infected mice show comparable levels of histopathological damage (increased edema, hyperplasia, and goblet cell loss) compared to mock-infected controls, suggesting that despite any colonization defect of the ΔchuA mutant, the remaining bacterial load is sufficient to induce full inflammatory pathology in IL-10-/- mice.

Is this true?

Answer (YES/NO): NO